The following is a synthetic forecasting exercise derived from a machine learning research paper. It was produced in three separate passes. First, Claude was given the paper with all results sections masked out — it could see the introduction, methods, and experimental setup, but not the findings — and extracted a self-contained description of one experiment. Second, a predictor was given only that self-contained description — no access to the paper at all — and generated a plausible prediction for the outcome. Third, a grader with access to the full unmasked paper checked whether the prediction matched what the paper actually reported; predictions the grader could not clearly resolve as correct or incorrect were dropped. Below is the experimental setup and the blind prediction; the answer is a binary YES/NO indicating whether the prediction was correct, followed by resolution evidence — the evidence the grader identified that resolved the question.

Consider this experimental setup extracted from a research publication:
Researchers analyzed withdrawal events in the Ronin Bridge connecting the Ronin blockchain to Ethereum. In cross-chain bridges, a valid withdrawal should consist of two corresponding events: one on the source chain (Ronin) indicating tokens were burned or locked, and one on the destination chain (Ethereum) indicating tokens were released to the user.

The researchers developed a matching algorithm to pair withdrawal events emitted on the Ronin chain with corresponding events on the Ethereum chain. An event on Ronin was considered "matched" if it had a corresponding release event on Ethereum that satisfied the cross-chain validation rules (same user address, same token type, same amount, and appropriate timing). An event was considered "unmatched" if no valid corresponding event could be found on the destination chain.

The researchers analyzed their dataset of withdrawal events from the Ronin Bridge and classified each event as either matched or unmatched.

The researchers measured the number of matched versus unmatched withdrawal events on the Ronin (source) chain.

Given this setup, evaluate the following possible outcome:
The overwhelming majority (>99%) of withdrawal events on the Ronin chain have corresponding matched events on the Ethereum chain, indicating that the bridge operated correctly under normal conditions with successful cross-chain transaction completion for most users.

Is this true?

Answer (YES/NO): NO